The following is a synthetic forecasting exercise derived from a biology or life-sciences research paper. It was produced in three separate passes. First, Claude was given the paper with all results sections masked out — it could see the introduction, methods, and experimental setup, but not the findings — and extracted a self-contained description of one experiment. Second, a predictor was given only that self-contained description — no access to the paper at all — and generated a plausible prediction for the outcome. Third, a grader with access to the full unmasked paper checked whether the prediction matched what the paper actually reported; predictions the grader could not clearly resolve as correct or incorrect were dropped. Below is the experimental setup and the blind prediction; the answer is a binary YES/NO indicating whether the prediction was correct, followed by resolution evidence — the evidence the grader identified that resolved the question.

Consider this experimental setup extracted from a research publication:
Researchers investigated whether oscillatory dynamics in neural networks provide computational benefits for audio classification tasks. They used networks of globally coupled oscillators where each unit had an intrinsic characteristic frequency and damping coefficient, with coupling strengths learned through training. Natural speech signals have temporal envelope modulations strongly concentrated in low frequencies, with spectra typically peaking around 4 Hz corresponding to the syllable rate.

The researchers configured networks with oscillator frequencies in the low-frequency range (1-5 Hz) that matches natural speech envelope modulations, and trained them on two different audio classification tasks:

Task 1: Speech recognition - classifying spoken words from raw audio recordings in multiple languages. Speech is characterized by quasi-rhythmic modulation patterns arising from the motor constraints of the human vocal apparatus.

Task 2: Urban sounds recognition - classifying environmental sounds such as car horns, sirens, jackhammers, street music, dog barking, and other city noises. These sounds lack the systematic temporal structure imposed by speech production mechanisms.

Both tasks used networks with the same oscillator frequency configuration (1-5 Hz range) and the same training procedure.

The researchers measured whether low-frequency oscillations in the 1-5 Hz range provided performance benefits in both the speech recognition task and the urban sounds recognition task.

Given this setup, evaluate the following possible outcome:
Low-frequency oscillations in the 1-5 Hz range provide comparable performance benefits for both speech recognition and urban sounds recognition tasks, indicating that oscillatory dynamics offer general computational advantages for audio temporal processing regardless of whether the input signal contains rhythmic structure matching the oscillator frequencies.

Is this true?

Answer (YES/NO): NO